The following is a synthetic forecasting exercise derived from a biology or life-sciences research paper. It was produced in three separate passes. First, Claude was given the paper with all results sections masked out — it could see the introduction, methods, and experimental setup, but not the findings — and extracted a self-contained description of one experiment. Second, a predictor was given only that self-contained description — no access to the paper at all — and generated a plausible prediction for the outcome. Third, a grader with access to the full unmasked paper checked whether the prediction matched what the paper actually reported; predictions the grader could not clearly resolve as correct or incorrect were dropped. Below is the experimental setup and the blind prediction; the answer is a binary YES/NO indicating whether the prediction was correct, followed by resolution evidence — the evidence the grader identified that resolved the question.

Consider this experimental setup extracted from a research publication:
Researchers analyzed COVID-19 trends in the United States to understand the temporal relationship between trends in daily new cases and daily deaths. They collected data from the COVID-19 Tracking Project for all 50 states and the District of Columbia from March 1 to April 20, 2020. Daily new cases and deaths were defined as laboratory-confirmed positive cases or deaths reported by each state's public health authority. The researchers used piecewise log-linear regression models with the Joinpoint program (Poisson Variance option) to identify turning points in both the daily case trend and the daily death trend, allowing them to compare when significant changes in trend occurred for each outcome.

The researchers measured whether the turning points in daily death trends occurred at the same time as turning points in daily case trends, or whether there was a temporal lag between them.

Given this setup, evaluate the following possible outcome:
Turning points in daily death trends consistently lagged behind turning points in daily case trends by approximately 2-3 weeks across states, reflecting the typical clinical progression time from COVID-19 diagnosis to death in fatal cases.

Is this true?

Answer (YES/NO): NO